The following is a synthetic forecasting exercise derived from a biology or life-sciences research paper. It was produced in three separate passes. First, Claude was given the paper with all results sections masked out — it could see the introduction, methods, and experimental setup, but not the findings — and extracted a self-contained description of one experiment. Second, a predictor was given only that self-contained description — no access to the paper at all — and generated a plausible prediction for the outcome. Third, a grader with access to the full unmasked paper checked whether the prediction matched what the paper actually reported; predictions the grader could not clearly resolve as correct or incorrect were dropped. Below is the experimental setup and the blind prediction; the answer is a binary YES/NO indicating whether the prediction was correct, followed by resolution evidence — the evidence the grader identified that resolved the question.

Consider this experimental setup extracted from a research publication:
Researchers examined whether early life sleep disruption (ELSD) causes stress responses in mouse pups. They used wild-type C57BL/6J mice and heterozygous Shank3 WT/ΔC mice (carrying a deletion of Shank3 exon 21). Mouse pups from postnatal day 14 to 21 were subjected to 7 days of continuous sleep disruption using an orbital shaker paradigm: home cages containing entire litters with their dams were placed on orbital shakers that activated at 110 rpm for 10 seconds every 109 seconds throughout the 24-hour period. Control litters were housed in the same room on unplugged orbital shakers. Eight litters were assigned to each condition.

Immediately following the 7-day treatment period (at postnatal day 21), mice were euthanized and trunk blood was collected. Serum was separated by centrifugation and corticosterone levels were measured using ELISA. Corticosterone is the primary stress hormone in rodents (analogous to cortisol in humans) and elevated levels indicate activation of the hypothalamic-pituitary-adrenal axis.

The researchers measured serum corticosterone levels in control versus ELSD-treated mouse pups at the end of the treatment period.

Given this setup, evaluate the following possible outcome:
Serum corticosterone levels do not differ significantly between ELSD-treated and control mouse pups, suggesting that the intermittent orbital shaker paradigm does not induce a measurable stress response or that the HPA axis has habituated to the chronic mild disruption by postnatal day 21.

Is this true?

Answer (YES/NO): YES